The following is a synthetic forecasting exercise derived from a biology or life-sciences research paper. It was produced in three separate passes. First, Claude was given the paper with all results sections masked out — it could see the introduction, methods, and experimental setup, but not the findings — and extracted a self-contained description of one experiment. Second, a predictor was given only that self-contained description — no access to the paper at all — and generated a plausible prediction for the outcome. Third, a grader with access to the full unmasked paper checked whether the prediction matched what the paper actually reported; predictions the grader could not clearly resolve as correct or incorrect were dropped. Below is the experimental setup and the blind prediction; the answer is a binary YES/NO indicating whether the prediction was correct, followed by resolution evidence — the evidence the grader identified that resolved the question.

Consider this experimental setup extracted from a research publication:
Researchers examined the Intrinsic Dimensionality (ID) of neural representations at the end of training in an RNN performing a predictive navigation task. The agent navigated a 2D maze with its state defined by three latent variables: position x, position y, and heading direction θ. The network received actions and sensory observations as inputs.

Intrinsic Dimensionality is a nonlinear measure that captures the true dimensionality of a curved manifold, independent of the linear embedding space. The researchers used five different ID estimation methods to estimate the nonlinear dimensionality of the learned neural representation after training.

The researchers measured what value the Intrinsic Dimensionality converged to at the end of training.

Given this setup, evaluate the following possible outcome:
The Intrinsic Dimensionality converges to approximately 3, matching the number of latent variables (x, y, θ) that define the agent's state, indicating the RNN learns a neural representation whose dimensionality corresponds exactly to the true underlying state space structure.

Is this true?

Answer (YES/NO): NO